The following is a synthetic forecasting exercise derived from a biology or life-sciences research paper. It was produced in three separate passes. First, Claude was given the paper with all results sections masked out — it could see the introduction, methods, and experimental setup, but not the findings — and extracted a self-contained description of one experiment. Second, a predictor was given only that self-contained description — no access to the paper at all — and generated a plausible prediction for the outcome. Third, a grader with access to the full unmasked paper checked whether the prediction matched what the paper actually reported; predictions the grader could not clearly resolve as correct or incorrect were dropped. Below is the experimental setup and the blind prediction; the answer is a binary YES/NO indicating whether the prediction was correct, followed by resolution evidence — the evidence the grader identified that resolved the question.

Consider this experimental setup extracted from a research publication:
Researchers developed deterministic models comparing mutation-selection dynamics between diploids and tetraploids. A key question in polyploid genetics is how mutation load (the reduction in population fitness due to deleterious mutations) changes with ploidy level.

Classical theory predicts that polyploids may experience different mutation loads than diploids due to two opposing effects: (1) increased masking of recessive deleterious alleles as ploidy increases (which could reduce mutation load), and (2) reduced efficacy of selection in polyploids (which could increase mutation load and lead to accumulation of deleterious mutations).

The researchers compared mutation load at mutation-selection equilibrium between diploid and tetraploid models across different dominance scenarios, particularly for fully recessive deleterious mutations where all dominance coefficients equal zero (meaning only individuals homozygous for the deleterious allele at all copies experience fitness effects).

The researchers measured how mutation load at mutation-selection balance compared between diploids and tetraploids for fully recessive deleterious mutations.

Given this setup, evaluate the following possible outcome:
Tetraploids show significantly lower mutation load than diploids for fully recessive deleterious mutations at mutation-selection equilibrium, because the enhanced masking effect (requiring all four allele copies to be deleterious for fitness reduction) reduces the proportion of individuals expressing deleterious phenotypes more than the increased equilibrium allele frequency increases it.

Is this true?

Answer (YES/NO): YES